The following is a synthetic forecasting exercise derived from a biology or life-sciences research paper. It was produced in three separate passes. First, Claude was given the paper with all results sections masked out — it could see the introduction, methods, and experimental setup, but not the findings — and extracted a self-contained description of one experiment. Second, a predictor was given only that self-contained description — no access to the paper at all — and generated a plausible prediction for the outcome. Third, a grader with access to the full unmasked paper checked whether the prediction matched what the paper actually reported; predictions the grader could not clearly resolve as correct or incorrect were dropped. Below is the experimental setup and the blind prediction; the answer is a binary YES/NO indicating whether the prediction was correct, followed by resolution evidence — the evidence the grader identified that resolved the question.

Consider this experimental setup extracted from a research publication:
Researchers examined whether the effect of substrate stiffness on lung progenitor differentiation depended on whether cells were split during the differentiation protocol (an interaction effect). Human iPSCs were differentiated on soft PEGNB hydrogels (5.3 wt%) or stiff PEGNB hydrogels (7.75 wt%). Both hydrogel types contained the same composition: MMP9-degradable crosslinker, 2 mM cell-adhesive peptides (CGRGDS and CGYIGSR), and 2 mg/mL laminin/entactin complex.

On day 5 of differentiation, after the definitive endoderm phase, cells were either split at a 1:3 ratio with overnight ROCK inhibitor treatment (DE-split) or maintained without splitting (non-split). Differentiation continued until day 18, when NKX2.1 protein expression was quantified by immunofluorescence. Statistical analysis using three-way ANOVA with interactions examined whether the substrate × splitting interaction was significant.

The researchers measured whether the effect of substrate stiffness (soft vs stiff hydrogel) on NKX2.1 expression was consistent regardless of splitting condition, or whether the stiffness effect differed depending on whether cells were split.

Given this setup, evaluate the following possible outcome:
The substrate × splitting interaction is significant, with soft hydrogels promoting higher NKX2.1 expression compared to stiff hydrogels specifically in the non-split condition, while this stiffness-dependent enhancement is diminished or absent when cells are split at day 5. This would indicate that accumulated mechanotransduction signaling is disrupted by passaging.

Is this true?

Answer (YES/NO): NO